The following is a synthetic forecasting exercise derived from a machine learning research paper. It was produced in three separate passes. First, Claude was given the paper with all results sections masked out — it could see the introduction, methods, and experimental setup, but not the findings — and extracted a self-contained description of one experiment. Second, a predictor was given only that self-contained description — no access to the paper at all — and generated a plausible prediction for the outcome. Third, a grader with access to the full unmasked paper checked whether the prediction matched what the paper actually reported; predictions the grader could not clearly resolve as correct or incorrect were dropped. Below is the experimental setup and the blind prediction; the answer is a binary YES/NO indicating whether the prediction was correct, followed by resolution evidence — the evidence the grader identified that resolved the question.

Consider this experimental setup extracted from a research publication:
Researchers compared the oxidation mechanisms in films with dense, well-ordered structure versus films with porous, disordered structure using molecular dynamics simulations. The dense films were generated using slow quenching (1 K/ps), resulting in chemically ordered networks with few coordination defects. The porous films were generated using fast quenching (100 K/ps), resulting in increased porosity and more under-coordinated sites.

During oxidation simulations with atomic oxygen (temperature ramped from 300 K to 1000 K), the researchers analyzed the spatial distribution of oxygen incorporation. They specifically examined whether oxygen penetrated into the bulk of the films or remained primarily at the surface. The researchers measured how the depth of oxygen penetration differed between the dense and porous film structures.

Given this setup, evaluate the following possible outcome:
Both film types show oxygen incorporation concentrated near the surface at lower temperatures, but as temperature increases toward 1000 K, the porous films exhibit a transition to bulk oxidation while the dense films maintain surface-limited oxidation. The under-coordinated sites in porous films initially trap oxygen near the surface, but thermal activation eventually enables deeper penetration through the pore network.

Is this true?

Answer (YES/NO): NO